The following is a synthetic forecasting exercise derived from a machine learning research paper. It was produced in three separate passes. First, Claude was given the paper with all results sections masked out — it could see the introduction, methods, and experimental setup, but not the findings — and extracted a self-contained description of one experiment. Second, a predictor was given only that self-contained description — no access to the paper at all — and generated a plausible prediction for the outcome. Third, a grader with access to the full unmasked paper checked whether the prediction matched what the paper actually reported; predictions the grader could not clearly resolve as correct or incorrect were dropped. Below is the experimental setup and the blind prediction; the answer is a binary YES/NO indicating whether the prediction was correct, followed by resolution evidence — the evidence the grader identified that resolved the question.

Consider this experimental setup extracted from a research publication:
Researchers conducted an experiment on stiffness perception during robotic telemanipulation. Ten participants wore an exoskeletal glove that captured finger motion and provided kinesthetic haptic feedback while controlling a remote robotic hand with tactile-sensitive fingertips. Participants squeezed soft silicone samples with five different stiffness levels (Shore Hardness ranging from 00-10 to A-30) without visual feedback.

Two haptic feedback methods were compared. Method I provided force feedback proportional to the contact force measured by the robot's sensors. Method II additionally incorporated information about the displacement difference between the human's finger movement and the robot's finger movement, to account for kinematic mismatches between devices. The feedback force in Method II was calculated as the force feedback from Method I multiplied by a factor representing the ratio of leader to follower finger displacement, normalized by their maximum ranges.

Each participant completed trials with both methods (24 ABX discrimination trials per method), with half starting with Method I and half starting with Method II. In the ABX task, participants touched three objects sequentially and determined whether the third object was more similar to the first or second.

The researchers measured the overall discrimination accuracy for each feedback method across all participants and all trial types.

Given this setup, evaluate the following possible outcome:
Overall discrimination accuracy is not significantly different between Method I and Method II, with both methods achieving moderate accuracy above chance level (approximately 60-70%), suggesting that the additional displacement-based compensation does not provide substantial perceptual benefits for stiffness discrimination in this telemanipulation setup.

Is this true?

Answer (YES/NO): NO